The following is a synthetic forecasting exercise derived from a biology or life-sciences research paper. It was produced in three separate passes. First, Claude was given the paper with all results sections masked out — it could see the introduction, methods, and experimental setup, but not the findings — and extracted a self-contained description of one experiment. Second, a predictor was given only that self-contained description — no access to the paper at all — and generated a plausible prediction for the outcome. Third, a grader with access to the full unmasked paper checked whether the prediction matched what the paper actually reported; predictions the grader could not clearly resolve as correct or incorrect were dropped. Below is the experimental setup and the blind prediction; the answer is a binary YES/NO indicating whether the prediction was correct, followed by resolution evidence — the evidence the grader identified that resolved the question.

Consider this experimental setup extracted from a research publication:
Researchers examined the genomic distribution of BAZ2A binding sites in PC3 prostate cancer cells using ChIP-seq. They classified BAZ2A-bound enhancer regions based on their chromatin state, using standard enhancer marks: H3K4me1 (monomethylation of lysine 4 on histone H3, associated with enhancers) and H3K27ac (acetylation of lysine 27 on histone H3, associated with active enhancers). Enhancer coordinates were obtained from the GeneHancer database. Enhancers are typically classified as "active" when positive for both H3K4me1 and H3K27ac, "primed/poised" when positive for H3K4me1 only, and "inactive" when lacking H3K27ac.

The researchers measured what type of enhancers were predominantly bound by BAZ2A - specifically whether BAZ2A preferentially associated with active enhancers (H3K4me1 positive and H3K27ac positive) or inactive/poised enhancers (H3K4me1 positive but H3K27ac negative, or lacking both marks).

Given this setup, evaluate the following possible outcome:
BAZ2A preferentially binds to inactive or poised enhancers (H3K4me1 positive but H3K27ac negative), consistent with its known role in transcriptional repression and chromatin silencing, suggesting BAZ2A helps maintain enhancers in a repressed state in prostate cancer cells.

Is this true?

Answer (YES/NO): NO